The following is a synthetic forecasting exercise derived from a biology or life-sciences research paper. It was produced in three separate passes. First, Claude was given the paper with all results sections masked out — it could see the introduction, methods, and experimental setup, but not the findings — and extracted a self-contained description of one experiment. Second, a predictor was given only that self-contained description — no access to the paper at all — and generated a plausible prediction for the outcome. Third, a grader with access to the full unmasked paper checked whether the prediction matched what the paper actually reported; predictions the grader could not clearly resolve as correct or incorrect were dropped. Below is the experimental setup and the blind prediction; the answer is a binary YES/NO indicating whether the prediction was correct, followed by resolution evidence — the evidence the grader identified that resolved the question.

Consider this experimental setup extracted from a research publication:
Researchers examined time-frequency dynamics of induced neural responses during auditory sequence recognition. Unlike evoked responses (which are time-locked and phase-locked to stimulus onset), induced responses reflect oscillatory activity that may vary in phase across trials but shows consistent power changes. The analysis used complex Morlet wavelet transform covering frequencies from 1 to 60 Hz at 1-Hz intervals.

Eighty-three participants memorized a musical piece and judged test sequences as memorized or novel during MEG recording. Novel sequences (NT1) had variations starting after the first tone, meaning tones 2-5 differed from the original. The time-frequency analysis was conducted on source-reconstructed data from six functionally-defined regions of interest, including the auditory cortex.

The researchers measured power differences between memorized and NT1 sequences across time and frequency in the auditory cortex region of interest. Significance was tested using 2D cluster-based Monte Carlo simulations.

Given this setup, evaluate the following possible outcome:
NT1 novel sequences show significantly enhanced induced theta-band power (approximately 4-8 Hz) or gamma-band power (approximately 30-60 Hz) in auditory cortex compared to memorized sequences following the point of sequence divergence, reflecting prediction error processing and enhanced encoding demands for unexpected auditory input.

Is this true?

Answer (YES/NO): NO